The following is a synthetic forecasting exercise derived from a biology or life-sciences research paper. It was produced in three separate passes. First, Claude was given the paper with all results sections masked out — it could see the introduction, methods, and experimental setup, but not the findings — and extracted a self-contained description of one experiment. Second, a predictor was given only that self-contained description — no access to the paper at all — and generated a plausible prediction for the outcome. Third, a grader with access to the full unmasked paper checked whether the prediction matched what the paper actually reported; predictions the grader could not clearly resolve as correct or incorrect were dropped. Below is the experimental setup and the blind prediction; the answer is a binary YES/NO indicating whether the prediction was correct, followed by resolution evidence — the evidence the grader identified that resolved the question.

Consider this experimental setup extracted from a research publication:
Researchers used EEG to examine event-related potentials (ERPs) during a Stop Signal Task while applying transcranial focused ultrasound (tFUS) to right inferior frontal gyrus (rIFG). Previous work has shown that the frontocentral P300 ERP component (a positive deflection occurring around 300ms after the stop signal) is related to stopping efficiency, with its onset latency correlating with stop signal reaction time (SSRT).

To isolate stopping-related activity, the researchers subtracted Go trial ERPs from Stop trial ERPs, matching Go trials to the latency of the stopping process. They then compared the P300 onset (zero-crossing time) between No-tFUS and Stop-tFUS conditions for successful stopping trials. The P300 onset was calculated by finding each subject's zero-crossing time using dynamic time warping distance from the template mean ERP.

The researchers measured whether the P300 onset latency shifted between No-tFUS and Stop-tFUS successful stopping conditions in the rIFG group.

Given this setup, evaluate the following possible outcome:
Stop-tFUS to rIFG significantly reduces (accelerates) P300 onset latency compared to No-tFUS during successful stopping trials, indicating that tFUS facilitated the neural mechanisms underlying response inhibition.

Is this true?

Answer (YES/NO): YES